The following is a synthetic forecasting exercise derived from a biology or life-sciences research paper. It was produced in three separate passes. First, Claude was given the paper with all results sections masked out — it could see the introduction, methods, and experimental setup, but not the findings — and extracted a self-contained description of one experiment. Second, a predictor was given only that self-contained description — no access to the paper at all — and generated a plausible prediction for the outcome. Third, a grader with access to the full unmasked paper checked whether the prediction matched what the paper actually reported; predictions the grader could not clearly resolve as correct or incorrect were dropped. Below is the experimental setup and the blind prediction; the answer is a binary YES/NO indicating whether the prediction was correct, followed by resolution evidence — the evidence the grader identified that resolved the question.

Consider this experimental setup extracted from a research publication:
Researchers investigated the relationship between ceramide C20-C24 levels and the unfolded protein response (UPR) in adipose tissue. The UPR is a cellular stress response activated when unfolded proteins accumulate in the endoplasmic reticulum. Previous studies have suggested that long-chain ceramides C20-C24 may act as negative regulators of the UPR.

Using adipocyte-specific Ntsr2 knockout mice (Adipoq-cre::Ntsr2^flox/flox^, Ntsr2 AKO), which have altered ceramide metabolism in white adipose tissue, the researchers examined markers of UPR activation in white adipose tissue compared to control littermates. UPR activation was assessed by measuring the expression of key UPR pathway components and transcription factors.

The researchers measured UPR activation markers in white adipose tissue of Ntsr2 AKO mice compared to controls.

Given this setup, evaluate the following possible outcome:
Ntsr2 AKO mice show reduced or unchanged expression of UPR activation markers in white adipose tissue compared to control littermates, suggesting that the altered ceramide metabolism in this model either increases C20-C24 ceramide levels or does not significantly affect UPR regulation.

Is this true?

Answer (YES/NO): YES